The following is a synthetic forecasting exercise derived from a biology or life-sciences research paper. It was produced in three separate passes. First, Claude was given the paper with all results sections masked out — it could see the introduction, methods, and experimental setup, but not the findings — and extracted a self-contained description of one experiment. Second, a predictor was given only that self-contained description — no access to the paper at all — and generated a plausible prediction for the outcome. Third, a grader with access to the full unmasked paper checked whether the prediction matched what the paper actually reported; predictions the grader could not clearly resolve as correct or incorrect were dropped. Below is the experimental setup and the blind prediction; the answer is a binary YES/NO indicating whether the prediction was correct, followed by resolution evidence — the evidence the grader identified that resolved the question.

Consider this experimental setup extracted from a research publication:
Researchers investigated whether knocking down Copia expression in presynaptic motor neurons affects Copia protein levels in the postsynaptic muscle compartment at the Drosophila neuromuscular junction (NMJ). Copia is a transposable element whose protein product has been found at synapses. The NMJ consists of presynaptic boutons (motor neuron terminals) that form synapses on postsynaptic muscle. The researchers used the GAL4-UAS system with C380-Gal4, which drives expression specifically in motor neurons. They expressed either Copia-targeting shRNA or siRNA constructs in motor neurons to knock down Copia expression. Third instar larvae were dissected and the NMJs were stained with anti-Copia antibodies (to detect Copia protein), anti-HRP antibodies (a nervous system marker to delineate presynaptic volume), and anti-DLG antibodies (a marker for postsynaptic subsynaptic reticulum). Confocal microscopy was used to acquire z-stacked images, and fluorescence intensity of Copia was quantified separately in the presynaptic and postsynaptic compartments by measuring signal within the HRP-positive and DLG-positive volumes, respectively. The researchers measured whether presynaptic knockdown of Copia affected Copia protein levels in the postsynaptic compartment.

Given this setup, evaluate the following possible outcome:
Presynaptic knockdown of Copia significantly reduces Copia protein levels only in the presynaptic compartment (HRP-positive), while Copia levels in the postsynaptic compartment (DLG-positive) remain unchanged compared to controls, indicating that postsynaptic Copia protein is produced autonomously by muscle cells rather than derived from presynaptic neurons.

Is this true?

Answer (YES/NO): NO